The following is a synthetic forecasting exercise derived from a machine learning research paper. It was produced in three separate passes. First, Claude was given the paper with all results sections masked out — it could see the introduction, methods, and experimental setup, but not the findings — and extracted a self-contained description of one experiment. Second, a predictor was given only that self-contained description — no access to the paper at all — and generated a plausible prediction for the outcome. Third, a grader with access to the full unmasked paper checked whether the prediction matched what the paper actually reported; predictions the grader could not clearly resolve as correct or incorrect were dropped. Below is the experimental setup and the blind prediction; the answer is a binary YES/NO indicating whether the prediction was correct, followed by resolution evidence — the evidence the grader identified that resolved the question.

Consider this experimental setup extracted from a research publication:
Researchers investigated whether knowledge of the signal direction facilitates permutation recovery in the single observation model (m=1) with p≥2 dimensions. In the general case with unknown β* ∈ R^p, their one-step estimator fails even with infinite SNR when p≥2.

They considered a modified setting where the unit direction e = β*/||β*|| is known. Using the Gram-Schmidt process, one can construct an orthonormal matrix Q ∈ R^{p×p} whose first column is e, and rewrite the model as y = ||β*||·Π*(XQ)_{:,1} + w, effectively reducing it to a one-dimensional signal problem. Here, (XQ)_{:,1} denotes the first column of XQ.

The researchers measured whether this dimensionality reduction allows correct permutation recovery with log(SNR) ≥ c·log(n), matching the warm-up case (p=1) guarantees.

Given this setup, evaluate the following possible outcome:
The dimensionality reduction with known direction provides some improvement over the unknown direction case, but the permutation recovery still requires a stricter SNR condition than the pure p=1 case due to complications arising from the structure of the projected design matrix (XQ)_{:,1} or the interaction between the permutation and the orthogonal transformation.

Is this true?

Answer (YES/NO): NO